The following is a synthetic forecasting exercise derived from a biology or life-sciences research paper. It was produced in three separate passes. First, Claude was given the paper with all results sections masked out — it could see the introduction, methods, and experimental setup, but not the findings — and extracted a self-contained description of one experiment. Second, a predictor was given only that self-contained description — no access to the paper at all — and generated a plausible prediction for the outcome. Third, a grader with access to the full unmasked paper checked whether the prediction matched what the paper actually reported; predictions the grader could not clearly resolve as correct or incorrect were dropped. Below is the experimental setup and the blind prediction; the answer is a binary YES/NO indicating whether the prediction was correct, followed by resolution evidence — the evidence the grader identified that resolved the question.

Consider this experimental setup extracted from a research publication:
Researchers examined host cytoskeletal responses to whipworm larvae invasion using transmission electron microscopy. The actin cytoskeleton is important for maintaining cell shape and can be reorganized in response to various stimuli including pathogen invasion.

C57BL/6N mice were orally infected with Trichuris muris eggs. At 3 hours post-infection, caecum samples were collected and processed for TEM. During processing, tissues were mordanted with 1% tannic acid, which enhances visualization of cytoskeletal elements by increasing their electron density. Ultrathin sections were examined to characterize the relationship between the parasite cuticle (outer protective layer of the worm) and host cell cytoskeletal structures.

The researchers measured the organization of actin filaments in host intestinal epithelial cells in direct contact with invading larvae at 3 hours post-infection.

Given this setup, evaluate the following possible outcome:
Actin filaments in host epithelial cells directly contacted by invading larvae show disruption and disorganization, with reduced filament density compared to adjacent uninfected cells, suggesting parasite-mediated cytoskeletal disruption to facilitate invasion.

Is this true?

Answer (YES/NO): NO